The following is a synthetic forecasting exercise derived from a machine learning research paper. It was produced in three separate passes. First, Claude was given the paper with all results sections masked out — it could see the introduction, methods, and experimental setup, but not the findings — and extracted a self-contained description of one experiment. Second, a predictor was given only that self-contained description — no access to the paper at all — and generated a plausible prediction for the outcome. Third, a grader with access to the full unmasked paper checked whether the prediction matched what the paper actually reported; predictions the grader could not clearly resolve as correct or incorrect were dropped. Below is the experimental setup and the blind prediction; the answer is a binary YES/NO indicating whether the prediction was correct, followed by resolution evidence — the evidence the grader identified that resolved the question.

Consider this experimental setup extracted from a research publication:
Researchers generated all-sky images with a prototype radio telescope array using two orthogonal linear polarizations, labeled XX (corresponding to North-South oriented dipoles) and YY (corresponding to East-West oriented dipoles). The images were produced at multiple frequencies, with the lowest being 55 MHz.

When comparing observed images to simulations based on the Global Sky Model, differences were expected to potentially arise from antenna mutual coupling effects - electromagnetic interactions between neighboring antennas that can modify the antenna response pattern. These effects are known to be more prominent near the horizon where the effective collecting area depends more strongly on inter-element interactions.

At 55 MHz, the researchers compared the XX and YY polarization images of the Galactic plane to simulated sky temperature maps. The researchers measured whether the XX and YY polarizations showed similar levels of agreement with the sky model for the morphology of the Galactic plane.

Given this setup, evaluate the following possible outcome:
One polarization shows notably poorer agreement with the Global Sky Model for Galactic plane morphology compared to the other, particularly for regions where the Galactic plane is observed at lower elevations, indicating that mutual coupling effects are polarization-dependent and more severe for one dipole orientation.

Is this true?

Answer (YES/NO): YES